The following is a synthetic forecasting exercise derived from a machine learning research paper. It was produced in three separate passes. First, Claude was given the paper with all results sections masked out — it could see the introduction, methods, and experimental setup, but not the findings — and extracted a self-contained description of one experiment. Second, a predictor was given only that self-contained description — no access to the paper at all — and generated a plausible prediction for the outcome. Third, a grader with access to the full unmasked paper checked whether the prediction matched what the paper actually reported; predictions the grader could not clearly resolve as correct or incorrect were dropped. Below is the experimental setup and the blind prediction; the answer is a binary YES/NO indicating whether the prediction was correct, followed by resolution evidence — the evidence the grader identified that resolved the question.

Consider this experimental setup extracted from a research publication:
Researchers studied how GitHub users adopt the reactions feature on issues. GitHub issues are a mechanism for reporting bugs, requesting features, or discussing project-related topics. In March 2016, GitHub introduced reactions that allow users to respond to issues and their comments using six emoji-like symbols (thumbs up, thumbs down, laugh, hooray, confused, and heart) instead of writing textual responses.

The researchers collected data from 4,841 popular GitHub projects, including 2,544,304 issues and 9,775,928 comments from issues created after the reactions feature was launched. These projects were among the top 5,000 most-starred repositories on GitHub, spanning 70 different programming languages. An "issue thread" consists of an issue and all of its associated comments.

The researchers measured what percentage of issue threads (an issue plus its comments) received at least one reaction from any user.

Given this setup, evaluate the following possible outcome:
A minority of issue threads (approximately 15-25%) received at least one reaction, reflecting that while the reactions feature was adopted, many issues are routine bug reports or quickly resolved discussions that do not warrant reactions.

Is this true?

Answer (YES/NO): NO